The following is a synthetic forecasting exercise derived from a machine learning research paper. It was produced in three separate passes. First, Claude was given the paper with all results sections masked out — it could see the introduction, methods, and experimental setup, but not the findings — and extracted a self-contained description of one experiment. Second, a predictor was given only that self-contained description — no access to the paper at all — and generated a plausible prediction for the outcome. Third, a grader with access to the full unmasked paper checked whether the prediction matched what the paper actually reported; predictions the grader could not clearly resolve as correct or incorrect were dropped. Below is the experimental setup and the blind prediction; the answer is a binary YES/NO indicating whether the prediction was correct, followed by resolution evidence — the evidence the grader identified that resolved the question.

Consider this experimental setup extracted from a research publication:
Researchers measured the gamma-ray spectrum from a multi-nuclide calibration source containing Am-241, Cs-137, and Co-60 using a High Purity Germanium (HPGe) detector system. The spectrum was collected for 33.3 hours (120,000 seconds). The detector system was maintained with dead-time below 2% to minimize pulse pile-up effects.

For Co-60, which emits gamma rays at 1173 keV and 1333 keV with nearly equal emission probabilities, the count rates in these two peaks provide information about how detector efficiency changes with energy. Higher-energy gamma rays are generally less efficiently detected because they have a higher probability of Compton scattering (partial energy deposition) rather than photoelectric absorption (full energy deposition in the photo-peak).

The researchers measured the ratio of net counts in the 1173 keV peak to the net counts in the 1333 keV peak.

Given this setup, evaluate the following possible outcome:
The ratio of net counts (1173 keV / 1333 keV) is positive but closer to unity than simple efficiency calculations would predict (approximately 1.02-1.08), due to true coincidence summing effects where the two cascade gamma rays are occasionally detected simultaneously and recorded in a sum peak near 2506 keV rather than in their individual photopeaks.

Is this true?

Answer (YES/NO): NO